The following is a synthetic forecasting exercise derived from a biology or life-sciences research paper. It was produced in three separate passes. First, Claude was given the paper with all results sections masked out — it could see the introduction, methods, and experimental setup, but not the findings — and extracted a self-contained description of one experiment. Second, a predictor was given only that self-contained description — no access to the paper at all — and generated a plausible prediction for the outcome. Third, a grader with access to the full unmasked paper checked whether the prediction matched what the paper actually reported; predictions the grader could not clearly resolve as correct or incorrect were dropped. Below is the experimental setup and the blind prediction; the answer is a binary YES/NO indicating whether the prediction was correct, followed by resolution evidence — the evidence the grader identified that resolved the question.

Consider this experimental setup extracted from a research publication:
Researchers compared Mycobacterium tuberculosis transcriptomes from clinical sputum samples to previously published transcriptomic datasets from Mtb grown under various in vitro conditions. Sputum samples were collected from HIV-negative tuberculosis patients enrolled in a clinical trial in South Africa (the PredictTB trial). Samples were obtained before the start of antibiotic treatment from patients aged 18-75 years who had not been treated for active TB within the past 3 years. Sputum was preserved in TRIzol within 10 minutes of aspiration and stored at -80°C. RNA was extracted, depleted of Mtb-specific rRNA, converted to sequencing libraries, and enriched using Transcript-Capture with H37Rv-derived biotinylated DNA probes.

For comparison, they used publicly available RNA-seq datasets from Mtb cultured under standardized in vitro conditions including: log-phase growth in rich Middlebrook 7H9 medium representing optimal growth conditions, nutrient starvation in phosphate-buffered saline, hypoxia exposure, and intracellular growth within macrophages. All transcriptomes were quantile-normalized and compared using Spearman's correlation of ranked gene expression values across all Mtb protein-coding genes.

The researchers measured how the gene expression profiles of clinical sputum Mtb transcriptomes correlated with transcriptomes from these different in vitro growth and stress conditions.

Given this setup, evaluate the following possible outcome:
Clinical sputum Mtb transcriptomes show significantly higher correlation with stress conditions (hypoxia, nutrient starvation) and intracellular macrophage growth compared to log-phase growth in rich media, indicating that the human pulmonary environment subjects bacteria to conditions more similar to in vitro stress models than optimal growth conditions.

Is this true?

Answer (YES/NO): NO